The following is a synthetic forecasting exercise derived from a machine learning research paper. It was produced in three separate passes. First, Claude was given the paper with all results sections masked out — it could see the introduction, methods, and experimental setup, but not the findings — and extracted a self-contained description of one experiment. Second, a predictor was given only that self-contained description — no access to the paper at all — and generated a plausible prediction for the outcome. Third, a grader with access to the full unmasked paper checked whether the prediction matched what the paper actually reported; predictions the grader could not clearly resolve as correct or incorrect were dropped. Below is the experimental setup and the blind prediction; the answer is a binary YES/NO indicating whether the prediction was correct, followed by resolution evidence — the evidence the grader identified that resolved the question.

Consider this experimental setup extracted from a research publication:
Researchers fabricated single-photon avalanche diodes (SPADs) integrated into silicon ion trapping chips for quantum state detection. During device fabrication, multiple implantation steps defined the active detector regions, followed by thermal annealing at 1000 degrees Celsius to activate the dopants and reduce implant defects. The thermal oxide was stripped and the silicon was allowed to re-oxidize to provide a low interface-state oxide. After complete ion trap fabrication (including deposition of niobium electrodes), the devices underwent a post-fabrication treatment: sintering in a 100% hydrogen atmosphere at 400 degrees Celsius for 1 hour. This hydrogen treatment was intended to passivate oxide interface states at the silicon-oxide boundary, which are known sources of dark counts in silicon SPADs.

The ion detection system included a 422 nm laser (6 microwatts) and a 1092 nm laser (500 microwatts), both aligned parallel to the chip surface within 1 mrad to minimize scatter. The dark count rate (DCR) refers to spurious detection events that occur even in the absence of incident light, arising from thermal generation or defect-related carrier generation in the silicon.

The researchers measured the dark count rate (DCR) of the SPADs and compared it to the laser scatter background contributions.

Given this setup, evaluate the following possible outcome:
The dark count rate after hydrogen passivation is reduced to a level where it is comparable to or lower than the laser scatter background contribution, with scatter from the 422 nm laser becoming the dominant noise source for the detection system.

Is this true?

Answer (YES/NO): YES